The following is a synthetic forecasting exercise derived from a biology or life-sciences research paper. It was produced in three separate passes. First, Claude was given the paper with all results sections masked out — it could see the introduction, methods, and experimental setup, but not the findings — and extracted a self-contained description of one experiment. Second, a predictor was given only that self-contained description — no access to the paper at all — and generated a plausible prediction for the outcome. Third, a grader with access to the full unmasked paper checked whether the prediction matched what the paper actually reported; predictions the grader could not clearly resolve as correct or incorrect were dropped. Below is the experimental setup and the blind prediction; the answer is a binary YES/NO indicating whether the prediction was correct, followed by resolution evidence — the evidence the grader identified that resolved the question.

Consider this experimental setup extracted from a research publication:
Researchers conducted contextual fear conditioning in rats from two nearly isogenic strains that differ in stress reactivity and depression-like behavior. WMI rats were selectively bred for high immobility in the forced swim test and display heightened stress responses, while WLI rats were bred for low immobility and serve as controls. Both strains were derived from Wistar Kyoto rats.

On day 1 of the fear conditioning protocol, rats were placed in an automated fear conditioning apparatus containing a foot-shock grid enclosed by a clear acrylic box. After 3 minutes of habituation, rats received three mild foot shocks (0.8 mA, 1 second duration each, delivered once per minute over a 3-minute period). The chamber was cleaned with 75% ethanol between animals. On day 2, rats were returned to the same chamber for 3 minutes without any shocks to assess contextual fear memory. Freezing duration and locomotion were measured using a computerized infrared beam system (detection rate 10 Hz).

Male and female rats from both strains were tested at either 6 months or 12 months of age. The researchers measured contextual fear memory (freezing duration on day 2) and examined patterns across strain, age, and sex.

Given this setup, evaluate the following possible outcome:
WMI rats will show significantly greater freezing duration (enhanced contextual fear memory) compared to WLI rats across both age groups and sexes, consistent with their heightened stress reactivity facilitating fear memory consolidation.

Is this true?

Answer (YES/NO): NO